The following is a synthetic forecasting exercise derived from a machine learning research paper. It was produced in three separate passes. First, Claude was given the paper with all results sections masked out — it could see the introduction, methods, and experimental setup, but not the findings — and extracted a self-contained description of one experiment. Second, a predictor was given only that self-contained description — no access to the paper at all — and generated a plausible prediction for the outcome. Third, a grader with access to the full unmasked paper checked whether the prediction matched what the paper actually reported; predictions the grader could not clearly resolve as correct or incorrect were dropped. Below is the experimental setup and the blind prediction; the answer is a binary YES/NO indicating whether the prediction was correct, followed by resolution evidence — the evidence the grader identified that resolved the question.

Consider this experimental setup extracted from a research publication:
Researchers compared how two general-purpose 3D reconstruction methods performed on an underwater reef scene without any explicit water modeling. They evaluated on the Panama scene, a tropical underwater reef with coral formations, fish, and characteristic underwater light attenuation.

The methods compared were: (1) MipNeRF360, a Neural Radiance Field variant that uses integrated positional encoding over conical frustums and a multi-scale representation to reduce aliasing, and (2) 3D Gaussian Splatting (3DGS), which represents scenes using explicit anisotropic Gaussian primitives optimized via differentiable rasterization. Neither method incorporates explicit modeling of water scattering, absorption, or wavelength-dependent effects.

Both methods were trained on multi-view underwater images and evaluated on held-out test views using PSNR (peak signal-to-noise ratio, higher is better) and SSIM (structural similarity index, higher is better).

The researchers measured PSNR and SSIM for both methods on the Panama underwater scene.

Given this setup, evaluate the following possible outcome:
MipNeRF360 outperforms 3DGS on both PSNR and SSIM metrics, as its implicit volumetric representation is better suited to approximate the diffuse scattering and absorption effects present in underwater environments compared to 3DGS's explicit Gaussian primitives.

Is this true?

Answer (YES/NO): NO